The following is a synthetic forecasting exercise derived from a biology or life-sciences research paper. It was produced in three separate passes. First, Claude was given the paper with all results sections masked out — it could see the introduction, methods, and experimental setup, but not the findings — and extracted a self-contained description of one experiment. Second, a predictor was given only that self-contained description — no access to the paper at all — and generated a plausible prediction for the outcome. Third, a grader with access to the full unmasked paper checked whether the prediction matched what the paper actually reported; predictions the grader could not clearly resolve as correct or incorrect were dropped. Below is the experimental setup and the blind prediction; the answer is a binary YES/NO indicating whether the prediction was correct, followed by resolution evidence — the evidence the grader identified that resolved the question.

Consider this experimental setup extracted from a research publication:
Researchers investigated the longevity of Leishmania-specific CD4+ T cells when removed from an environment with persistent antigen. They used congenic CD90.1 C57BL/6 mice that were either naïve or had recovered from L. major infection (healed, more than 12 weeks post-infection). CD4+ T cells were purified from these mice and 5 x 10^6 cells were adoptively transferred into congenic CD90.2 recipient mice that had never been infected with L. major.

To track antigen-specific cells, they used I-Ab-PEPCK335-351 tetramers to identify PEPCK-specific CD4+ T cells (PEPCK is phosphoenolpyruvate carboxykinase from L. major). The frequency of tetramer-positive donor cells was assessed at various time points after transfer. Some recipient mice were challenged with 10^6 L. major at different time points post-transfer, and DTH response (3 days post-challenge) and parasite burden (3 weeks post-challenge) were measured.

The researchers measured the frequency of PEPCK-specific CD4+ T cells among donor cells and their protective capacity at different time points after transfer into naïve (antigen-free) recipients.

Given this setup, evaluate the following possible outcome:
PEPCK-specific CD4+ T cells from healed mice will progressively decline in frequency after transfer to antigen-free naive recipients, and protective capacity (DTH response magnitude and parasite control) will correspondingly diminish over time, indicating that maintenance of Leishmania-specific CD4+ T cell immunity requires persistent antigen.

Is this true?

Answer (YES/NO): YES